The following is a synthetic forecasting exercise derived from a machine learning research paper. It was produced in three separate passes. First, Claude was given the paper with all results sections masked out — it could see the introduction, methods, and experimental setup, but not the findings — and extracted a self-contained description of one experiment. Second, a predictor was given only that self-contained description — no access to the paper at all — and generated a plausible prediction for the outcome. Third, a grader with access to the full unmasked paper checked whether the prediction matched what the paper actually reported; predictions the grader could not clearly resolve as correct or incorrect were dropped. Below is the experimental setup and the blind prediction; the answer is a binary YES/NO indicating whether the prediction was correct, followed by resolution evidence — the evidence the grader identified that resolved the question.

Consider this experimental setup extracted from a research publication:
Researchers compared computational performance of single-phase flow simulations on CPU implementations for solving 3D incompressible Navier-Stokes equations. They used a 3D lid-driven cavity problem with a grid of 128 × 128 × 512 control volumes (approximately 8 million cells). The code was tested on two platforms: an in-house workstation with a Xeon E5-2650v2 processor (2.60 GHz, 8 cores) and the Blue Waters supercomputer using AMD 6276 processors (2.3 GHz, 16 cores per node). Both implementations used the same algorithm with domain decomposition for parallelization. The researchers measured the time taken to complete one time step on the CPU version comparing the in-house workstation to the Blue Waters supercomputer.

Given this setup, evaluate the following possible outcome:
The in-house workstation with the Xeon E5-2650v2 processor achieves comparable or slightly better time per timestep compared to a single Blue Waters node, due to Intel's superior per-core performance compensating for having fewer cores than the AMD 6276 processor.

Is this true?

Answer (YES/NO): YES